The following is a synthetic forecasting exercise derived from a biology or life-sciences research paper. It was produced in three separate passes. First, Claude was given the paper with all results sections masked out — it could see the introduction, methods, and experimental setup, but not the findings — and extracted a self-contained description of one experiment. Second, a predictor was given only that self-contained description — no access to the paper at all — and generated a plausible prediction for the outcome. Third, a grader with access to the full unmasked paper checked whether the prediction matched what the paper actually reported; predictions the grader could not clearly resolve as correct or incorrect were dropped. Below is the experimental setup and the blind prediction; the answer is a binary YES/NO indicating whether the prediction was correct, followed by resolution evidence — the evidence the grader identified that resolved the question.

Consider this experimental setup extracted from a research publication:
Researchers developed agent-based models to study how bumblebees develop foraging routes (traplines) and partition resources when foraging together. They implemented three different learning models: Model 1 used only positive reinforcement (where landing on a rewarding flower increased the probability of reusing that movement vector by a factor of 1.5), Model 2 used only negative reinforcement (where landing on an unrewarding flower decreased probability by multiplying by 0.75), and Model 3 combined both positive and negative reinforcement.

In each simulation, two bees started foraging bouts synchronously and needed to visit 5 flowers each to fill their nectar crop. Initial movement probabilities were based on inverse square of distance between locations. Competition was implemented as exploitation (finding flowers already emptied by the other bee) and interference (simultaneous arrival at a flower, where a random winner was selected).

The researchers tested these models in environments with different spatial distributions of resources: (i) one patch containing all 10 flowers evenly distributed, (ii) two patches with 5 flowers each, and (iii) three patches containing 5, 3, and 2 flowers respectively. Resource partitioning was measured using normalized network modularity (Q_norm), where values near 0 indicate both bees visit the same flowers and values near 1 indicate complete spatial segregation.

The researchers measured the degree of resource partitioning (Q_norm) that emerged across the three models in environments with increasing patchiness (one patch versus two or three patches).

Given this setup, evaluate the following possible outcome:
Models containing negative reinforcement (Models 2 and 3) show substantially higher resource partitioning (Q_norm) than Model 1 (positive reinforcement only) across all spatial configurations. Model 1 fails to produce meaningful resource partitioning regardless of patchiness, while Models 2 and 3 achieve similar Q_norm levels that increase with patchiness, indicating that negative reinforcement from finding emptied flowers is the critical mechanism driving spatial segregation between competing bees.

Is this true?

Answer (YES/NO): NO